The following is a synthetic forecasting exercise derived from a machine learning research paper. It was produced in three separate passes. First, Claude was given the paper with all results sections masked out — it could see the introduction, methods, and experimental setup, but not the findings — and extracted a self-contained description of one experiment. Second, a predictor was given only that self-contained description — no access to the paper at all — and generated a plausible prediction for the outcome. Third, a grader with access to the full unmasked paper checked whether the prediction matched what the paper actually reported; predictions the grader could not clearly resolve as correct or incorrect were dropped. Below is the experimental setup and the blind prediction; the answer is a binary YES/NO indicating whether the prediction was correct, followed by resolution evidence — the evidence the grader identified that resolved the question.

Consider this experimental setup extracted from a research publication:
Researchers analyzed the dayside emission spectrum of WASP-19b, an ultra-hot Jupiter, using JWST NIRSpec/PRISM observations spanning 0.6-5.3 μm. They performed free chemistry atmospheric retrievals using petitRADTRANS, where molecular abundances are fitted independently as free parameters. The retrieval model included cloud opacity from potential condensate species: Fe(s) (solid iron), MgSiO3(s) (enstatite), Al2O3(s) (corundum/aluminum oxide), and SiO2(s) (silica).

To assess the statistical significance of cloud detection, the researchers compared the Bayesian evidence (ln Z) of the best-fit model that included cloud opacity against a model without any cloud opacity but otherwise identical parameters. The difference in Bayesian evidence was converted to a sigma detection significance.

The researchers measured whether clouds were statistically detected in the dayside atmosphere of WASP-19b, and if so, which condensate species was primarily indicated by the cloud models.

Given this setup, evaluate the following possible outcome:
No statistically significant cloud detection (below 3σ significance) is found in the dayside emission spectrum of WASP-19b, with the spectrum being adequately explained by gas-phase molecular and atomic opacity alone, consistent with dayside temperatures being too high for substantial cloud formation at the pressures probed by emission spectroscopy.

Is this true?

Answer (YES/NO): NO